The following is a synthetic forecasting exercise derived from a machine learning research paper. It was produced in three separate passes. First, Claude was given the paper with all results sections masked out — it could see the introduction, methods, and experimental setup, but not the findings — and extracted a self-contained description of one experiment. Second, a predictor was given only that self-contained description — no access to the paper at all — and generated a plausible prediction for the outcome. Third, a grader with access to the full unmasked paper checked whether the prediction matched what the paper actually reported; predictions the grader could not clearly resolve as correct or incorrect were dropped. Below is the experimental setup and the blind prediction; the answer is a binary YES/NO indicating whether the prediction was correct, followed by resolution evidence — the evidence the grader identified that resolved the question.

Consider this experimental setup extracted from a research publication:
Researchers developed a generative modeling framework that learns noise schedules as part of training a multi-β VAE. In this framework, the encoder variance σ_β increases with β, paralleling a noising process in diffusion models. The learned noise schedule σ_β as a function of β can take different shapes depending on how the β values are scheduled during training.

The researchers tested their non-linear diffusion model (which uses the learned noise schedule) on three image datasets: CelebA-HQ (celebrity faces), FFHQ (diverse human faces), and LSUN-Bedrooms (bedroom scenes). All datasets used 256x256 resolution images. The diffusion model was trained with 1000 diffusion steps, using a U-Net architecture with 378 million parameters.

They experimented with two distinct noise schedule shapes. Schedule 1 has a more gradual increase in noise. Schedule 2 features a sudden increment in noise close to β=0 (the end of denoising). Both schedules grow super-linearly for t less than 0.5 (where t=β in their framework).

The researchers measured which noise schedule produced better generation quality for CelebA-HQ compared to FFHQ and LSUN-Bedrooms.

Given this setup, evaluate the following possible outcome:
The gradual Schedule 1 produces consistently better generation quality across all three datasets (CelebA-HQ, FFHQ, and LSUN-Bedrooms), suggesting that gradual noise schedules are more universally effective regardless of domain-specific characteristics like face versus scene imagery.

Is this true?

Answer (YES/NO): NO